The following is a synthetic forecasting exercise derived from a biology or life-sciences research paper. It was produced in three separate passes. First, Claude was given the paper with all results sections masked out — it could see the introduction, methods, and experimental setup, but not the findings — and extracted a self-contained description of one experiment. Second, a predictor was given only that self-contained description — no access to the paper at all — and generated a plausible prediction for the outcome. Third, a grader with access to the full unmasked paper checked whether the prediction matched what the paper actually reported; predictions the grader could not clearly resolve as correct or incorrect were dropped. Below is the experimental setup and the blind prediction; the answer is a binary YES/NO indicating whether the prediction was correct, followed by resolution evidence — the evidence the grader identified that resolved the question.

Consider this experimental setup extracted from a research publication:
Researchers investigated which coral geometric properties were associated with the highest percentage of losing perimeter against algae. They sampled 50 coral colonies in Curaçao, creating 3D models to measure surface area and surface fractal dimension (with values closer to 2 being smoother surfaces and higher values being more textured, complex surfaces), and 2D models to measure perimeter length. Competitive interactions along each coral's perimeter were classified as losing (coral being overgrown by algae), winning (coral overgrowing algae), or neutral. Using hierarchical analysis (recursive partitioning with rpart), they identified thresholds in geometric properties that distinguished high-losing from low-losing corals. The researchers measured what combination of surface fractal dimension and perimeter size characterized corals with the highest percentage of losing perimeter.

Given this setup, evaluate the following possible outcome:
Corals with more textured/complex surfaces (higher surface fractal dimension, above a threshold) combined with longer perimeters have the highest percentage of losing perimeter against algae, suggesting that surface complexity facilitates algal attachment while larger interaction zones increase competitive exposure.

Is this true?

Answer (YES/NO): NO